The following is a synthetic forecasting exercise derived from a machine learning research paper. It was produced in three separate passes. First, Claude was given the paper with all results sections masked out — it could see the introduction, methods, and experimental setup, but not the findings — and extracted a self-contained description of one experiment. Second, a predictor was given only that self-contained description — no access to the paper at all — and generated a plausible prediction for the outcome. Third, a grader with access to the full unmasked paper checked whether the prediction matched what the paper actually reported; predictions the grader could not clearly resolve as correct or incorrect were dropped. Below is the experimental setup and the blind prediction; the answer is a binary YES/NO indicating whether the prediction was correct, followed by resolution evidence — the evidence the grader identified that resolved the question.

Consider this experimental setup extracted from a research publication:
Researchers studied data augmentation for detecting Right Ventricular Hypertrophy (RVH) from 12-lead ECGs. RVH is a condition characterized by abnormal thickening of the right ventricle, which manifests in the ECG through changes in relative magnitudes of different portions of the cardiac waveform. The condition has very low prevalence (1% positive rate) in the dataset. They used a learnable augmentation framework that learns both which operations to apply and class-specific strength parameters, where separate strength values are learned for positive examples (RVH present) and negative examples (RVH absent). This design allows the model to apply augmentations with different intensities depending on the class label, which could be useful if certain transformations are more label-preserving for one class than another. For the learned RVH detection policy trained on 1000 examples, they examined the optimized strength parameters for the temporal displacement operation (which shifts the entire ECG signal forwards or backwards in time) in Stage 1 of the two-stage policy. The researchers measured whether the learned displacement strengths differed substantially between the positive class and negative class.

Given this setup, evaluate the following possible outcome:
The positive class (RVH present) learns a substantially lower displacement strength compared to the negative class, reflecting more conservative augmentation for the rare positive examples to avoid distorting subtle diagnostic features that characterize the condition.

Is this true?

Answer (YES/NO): NO